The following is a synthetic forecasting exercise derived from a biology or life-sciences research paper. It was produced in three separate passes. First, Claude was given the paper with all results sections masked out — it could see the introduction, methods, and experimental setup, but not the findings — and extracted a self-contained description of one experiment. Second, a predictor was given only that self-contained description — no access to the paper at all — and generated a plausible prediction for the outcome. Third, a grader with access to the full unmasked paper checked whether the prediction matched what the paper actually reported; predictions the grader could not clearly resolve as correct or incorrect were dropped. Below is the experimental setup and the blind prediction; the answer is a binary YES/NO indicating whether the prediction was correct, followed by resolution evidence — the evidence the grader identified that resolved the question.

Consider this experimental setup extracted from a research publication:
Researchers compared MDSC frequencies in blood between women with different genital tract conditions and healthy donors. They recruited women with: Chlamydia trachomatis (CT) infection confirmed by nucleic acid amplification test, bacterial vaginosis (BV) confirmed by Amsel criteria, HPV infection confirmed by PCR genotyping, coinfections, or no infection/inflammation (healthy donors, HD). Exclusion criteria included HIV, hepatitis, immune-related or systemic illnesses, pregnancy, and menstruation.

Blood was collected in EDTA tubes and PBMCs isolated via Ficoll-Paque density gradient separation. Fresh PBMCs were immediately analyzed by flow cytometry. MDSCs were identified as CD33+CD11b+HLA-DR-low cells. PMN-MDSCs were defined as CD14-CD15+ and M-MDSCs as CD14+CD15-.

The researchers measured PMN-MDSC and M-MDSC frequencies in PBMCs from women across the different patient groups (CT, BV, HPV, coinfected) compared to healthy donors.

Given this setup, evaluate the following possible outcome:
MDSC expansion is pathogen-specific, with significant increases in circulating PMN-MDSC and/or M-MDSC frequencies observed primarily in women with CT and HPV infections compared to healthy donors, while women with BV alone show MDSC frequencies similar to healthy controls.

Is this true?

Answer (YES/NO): NO